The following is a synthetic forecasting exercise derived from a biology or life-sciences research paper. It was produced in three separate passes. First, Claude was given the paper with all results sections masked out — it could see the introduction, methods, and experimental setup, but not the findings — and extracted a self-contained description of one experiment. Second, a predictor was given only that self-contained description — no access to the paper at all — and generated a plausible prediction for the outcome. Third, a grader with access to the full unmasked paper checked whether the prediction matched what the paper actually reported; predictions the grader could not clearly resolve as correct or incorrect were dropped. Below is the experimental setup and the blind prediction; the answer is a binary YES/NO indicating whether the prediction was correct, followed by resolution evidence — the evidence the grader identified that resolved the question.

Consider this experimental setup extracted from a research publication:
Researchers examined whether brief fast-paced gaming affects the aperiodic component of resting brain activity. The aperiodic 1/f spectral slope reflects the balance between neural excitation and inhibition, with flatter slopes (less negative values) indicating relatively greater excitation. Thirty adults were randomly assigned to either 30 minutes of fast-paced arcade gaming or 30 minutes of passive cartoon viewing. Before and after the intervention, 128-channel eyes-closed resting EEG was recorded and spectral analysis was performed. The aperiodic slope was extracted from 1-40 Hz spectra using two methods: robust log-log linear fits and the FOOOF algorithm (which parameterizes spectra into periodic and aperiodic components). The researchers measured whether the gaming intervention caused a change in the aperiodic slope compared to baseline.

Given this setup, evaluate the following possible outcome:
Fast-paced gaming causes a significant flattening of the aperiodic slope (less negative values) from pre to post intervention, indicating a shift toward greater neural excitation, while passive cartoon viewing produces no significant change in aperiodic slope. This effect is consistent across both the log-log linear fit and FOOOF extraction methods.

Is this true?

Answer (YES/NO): YES